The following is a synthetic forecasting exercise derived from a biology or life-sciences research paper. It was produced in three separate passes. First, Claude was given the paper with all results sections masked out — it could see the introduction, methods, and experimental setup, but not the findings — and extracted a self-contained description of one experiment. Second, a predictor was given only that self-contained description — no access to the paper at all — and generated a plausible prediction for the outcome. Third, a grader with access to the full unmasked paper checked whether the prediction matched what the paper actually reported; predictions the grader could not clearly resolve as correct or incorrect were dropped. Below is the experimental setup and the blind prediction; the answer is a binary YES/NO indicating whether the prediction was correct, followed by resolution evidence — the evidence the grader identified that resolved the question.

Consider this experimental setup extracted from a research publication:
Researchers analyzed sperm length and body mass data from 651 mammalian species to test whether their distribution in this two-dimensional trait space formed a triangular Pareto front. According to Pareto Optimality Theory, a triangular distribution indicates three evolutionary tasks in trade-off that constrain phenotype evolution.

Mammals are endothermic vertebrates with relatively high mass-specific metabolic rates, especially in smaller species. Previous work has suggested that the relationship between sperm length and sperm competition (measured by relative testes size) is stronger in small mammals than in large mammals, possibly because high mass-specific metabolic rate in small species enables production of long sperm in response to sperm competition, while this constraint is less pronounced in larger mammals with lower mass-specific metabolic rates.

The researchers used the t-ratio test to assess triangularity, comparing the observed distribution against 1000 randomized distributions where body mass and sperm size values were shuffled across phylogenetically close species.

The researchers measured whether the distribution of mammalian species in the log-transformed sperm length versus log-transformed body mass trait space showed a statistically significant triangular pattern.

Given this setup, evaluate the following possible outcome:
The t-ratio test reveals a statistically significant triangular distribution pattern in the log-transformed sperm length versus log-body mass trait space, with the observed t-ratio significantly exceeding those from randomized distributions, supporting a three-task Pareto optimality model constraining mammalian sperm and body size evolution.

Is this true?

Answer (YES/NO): YES